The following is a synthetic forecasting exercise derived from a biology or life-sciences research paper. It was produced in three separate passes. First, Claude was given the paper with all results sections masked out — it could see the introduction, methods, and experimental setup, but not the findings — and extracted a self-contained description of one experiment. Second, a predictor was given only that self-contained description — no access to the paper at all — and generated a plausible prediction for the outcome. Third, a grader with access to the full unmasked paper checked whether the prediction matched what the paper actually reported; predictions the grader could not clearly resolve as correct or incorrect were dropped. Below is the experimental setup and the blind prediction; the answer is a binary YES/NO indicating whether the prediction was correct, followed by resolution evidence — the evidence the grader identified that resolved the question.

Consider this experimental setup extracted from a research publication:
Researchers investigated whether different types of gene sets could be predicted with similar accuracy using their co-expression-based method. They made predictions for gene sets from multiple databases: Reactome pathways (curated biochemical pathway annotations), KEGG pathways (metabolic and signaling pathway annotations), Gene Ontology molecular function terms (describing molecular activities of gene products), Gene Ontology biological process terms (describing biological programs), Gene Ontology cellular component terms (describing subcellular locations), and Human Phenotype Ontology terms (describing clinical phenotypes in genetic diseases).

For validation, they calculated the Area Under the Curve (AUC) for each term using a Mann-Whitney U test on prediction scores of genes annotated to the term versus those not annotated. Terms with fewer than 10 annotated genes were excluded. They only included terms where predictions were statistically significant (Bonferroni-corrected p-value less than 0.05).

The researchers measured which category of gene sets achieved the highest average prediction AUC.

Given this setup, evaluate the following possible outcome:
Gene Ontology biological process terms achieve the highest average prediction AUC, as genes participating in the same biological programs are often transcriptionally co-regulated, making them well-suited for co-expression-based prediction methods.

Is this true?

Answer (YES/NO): NO